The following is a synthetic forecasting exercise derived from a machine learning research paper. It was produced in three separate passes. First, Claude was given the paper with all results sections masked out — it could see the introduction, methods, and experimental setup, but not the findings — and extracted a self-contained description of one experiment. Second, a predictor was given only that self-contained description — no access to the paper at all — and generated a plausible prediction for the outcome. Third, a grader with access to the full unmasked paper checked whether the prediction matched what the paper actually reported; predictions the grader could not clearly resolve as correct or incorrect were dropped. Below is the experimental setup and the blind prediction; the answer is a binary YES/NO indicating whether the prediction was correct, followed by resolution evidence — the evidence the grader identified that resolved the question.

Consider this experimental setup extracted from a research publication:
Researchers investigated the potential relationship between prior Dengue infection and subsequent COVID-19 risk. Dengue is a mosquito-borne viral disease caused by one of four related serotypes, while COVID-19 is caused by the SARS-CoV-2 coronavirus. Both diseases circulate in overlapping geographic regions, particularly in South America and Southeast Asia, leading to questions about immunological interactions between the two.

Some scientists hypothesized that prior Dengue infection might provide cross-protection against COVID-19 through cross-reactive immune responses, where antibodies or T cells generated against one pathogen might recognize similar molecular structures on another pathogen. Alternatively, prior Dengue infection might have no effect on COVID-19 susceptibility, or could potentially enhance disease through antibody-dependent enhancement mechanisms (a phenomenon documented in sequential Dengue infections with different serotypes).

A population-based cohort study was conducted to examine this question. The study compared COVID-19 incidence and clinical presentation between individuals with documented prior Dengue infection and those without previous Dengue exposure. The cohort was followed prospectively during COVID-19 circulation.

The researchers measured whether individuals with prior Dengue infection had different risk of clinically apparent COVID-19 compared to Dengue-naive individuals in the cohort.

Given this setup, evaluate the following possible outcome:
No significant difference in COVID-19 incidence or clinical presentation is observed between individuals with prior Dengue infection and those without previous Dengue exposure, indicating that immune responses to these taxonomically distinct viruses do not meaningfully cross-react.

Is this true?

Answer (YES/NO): NO